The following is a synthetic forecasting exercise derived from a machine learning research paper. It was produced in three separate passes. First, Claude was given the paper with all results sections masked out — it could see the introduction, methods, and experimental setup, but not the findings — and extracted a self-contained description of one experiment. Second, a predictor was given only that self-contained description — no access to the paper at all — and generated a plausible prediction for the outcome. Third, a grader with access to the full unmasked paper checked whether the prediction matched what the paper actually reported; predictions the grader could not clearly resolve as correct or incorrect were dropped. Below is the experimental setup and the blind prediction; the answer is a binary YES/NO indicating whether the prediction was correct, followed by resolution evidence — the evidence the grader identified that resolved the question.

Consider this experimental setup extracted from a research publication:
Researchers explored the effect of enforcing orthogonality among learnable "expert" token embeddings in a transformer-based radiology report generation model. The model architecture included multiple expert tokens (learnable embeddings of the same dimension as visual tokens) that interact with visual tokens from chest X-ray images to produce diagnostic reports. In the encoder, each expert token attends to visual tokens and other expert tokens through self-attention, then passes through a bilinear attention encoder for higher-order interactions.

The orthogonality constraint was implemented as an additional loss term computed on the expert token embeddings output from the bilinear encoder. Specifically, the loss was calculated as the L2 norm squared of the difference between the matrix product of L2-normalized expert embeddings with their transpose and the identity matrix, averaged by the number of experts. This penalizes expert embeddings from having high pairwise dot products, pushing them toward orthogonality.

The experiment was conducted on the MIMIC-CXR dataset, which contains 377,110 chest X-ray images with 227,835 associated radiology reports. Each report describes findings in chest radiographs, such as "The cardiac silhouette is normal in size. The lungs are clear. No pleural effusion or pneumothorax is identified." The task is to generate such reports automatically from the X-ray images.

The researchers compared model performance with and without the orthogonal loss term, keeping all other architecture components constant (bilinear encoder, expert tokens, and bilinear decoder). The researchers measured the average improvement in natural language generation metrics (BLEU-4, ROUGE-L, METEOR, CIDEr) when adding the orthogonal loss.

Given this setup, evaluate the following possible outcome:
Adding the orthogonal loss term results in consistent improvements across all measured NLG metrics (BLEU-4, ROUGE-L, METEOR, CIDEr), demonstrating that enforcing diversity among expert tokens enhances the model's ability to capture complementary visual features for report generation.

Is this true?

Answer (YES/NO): YES